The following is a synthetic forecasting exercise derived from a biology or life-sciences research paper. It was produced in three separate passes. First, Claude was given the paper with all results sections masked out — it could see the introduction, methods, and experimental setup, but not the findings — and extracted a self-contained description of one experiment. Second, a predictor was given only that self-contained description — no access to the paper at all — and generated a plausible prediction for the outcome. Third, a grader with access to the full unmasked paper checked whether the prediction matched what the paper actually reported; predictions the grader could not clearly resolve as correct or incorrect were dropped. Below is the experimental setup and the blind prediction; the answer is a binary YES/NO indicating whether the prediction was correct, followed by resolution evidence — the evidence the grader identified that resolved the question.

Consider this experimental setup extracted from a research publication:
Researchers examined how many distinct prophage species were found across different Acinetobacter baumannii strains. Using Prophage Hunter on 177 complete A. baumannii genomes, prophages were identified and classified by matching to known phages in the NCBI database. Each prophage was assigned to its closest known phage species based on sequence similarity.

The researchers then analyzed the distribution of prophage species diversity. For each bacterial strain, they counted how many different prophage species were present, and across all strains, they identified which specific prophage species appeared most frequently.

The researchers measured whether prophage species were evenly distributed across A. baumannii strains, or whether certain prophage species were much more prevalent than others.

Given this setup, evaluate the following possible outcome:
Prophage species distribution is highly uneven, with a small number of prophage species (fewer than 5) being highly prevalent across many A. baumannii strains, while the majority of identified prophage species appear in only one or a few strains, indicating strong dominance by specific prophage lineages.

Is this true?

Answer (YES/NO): YES